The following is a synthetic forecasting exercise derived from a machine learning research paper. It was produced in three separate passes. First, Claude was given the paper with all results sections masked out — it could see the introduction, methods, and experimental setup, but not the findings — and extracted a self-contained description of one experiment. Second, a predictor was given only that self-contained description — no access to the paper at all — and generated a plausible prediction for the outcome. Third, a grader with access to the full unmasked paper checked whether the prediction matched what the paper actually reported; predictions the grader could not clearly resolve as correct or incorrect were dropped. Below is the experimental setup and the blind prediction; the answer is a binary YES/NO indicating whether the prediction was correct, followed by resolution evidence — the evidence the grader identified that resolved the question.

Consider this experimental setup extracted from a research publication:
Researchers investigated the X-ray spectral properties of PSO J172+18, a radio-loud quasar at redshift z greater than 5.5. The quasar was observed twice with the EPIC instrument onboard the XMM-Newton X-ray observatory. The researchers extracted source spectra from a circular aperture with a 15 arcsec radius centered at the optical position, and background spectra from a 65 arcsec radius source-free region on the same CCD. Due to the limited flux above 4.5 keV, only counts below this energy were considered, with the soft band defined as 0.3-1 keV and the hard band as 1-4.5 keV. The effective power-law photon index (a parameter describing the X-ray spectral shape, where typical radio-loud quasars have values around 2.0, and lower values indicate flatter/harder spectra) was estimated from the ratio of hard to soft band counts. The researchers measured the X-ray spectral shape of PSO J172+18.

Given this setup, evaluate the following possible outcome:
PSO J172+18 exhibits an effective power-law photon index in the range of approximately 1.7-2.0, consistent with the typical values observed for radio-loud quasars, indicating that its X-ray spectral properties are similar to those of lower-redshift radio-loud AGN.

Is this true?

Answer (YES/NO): NO